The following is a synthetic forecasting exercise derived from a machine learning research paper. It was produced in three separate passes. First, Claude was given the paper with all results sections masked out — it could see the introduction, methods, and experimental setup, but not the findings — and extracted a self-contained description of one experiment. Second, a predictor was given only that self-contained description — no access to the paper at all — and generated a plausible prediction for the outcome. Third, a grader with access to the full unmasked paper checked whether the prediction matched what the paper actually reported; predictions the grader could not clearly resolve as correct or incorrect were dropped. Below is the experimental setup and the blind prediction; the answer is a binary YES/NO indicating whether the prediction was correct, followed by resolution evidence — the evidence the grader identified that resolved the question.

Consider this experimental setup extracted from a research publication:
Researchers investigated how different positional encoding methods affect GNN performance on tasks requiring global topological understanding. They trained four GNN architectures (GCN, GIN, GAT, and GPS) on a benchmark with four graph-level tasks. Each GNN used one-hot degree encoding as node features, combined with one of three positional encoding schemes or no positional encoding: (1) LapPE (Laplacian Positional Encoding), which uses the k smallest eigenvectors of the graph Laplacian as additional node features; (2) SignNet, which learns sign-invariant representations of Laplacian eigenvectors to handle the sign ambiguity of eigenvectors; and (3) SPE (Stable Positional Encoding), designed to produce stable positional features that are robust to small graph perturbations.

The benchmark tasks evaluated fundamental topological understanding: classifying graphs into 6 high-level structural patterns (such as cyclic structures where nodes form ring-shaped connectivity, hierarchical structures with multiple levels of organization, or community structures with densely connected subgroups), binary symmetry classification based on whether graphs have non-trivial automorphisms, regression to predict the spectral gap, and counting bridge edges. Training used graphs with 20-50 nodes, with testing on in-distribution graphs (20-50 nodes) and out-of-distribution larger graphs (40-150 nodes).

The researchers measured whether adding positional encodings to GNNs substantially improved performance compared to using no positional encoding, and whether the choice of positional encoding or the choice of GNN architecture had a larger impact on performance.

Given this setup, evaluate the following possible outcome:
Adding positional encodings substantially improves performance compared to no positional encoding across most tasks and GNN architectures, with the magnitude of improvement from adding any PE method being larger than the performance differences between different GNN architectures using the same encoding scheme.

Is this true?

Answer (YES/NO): YES